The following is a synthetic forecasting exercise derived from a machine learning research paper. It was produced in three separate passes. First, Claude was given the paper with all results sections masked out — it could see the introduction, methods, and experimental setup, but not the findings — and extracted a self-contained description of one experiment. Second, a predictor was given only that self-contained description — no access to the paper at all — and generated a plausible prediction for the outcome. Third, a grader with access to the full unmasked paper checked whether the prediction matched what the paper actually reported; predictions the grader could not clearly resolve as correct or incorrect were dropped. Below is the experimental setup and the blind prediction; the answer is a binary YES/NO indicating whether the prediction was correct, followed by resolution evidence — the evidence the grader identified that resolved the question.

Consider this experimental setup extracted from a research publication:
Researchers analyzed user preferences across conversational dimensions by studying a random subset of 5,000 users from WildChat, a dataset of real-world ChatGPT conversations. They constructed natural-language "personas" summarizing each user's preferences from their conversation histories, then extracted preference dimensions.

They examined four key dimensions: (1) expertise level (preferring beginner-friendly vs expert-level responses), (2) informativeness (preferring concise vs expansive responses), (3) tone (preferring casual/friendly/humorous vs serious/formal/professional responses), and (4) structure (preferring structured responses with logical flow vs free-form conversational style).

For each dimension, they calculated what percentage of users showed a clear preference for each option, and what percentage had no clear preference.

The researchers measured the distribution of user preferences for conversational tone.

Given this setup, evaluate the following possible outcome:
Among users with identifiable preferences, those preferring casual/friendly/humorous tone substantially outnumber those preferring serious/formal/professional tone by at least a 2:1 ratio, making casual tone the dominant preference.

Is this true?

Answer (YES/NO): NO